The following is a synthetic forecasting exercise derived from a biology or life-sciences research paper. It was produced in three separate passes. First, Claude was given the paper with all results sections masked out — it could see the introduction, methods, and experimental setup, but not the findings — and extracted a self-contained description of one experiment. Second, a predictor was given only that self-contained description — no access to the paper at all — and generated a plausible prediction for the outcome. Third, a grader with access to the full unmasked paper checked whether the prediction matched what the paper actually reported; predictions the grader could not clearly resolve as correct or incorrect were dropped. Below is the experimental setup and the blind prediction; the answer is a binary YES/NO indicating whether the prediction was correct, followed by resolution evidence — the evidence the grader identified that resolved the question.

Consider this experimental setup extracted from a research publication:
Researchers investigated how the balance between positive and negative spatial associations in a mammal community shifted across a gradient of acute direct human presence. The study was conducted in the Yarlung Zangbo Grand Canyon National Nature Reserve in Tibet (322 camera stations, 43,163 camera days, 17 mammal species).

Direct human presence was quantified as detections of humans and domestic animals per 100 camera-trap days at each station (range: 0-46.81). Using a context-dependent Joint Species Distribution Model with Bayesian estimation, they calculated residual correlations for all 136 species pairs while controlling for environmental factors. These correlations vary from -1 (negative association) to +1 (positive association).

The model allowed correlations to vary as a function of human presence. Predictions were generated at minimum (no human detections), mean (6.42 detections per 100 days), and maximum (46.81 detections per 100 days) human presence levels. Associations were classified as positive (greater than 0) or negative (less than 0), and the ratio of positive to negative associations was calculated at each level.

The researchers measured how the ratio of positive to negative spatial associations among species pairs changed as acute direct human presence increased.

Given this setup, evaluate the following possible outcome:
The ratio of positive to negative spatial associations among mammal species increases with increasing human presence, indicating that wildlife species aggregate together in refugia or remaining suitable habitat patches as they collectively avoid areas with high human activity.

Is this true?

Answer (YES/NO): YES